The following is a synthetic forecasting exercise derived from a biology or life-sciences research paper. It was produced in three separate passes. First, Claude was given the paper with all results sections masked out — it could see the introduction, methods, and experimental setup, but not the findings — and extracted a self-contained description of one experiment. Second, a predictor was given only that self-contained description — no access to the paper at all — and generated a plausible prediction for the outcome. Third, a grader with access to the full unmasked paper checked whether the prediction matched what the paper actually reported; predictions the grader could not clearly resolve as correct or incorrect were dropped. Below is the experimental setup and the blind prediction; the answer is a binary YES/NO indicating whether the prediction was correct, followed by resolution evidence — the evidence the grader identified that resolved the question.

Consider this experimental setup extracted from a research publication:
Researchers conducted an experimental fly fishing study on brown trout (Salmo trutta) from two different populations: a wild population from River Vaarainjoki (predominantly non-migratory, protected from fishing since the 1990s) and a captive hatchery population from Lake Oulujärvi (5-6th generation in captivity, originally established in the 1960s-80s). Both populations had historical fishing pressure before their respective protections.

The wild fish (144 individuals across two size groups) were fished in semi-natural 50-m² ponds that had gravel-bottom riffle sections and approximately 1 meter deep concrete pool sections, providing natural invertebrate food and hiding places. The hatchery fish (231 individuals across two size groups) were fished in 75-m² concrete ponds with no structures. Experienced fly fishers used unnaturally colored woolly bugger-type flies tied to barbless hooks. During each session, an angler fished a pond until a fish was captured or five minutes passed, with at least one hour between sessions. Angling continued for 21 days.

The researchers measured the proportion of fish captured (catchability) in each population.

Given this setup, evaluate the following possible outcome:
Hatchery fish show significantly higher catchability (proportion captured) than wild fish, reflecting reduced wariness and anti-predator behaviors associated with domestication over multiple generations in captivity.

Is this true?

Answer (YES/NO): YES